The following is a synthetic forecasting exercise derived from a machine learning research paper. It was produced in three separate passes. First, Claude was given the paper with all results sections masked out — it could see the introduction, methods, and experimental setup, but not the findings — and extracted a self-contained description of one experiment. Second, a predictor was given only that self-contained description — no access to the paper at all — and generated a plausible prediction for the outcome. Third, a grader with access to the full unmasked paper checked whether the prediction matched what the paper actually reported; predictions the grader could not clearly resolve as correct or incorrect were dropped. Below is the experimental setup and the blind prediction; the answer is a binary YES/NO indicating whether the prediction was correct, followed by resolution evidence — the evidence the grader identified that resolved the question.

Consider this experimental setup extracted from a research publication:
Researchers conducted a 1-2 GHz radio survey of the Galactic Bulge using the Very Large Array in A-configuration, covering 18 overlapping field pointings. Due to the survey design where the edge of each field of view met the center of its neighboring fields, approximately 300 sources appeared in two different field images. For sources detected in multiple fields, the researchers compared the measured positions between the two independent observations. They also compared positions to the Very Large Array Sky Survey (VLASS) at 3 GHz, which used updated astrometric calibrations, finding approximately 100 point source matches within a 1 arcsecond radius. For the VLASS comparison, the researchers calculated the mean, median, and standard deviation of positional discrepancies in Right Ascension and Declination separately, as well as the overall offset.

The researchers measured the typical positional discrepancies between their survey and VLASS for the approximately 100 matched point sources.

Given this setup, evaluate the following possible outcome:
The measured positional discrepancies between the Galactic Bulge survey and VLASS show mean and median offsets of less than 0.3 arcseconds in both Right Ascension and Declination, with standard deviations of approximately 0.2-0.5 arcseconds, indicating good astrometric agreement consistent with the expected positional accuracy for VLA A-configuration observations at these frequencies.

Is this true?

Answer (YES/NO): NO